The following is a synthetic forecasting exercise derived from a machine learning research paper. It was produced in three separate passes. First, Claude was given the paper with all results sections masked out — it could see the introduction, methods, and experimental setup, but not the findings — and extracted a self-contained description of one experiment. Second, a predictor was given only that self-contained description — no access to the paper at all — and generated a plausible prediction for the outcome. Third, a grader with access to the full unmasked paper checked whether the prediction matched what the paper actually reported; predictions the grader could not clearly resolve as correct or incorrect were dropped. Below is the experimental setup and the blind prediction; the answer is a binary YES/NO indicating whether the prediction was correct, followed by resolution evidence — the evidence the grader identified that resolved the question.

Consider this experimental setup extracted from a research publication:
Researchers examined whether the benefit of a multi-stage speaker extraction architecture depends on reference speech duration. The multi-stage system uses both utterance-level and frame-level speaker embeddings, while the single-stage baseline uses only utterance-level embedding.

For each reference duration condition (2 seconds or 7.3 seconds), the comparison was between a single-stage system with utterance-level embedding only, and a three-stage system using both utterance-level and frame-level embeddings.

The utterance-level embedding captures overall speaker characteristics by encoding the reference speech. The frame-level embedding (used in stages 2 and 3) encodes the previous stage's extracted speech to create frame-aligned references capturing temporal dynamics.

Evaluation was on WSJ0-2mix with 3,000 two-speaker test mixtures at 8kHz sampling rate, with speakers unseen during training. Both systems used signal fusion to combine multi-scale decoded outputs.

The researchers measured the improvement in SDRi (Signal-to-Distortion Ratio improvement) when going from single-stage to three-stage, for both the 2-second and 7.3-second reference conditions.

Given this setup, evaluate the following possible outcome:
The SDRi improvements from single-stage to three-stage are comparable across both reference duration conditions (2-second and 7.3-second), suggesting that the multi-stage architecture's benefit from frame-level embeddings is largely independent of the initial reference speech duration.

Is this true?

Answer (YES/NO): NO